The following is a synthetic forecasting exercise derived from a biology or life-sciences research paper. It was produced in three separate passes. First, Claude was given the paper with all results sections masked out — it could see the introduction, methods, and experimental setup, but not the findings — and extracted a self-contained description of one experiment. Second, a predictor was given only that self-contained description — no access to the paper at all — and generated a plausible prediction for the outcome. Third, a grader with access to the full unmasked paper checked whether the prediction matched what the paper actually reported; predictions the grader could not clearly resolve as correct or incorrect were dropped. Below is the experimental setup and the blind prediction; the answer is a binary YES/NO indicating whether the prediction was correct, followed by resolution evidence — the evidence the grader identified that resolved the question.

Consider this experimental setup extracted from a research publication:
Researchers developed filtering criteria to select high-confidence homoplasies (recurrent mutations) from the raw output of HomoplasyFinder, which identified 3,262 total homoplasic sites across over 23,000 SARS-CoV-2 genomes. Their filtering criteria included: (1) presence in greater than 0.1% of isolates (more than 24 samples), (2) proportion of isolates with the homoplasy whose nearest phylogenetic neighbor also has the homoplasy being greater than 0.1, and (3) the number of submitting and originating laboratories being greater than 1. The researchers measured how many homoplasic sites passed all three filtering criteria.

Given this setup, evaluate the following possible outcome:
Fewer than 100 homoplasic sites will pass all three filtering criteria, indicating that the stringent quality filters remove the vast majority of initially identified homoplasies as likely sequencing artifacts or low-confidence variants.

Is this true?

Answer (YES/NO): NO